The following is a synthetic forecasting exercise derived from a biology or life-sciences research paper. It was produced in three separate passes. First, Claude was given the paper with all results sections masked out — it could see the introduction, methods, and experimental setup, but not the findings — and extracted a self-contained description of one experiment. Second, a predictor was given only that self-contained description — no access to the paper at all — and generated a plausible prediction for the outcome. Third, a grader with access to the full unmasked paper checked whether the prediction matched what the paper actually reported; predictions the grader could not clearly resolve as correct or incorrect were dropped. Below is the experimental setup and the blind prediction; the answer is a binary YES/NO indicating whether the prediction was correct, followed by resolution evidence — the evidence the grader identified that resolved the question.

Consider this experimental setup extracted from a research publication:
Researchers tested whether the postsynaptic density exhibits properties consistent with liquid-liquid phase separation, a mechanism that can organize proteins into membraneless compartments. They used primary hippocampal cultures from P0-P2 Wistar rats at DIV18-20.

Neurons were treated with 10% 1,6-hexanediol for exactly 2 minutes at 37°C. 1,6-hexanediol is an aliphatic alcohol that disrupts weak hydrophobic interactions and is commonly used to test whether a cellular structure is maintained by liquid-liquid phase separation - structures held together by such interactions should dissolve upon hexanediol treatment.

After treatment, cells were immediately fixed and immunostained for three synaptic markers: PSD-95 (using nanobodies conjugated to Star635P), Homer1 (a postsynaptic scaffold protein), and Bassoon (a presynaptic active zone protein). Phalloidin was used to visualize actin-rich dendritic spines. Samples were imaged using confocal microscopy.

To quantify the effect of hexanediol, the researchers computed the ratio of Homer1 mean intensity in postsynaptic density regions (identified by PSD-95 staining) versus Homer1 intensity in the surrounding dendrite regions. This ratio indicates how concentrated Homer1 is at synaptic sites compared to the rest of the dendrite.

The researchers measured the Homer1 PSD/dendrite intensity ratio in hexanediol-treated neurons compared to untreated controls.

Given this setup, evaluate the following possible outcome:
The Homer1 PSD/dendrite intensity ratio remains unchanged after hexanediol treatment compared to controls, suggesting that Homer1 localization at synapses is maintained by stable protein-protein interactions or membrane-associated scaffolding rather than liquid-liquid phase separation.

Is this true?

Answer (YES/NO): NO